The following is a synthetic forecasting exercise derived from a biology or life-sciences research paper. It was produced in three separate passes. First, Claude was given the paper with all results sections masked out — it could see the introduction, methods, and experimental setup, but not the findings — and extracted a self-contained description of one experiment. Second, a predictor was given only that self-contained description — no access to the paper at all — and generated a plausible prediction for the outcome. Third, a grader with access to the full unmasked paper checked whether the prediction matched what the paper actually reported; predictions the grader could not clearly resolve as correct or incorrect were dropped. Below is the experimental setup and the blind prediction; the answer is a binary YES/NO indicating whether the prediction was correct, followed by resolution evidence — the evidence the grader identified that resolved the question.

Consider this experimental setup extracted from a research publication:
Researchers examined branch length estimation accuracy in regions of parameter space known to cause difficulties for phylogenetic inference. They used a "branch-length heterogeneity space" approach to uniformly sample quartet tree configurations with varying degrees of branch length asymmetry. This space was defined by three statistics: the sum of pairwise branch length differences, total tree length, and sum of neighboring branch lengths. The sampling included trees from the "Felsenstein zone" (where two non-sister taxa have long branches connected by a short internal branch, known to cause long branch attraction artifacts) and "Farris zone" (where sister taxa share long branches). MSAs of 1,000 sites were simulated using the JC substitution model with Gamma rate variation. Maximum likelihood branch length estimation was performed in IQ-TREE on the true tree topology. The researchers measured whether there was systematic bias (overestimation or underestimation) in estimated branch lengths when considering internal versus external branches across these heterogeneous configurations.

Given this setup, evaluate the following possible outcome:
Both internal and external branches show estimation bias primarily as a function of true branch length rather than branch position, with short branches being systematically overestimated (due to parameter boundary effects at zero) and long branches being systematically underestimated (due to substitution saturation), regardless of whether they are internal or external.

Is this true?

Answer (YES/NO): NO